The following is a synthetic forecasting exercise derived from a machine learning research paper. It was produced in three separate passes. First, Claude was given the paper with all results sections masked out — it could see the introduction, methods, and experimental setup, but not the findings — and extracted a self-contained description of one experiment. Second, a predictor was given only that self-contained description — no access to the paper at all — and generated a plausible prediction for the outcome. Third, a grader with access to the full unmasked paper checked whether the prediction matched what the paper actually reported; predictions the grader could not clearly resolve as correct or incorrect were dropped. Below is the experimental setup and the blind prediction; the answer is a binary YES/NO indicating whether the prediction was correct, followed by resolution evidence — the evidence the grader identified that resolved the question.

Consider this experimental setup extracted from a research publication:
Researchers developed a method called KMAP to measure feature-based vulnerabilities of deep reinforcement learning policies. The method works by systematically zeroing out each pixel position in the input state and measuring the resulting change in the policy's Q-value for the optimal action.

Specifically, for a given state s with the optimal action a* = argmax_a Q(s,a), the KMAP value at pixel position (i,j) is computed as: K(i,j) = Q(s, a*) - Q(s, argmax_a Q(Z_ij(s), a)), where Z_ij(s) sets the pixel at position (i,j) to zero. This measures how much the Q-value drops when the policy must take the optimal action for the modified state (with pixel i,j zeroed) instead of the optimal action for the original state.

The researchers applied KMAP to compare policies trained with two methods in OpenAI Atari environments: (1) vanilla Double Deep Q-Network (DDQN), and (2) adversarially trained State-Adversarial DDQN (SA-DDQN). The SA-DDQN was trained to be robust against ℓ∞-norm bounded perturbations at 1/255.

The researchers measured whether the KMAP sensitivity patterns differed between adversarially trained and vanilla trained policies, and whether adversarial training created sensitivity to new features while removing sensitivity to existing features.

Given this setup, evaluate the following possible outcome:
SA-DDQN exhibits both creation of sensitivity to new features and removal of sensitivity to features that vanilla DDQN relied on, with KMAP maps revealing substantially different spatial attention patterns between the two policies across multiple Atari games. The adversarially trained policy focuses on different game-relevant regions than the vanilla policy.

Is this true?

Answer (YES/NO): NO